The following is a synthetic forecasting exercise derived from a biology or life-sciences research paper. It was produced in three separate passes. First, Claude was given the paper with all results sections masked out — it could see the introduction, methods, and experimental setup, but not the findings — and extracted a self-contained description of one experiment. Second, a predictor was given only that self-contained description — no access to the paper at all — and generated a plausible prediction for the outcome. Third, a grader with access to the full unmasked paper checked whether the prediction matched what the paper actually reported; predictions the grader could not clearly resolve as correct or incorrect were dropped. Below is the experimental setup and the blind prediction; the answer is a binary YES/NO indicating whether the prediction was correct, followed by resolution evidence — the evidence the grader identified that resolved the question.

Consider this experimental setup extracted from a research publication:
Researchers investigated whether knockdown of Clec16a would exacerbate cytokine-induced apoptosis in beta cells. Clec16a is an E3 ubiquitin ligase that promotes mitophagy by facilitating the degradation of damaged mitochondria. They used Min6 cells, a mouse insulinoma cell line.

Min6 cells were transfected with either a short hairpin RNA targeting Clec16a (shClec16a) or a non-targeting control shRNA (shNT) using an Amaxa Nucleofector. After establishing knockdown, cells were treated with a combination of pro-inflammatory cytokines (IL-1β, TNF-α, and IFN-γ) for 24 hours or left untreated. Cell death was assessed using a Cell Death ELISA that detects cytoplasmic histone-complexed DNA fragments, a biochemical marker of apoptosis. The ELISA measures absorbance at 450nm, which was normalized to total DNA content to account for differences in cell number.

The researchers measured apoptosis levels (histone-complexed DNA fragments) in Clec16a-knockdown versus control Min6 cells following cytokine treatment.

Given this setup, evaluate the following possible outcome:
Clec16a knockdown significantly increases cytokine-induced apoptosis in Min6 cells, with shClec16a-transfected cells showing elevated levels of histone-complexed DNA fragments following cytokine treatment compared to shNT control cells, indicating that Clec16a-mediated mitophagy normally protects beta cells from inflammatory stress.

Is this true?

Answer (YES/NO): NO